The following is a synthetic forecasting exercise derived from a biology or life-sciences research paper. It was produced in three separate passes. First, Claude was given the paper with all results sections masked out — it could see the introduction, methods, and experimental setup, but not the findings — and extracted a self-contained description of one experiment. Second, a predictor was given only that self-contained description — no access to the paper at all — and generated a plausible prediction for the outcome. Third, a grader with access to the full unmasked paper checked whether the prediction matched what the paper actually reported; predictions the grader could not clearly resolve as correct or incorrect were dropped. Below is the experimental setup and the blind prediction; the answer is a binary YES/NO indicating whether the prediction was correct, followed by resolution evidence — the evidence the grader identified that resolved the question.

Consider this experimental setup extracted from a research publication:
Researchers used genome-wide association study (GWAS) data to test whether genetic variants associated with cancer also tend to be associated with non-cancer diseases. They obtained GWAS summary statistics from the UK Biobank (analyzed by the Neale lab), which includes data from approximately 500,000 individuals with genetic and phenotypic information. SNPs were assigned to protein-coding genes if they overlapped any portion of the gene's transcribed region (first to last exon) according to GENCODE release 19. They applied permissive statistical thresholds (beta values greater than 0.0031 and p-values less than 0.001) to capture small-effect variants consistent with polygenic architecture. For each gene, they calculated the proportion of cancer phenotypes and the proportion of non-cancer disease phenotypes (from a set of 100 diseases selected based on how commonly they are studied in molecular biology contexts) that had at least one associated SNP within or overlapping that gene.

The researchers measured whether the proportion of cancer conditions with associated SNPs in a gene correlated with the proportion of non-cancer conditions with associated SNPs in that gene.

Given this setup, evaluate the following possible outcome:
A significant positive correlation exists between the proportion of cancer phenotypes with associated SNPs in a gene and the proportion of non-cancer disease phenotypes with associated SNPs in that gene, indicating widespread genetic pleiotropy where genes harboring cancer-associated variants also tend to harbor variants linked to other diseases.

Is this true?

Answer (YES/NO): YES